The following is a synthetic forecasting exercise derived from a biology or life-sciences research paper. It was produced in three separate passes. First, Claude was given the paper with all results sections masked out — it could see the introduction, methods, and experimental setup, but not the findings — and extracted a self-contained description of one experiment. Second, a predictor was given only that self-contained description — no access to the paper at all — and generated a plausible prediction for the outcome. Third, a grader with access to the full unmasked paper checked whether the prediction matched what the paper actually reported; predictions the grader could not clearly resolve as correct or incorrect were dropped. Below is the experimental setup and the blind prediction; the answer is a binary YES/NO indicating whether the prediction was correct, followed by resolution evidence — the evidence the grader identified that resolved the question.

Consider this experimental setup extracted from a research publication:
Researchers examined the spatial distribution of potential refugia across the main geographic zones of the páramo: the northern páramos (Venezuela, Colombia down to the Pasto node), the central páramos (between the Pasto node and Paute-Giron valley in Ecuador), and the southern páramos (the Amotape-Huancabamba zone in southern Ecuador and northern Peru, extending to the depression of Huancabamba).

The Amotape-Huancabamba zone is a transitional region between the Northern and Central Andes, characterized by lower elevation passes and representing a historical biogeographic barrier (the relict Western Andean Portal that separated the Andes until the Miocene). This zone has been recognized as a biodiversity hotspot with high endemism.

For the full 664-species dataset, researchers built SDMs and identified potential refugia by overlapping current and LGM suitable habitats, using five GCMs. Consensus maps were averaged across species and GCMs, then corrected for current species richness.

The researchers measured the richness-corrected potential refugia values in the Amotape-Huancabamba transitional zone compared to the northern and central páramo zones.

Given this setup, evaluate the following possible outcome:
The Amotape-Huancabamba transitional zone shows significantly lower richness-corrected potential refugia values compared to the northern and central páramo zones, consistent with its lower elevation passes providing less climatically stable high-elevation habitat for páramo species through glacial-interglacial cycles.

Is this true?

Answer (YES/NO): NO